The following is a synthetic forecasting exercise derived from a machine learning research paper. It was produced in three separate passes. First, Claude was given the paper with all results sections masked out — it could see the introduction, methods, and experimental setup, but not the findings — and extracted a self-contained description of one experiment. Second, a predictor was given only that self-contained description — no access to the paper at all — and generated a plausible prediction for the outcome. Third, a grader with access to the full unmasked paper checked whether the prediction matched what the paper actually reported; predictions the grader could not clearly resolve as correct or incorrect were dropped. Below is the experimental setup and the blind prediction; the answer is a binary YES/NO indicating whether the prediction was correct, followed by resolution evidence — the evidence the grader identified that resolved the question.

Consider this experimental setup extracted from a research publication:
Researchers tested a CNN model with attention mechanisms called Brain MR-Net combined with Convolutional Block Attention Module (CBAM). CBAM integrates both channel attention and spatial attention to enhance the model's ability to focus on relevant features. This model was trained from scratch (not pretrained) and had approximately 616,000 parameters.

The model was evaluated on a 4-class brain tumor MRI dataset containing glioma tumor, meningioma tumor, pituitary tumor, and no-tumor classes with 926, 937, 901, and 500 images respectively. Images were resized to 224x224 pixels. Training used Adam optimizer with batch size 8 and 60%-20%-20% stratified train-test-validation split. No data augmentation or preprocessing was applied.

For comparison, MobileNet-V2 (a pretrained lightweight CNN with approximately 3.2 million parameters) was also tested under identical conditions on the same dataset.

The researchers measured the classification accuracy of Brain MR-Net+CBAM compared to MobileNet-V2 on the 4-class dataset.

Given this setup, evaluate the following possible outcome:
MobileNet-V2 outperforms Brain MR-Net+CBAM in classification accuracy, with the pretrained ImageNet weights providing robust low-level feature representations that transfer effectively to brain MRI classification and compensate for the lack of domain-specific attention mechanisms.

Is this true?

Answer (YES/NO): YES